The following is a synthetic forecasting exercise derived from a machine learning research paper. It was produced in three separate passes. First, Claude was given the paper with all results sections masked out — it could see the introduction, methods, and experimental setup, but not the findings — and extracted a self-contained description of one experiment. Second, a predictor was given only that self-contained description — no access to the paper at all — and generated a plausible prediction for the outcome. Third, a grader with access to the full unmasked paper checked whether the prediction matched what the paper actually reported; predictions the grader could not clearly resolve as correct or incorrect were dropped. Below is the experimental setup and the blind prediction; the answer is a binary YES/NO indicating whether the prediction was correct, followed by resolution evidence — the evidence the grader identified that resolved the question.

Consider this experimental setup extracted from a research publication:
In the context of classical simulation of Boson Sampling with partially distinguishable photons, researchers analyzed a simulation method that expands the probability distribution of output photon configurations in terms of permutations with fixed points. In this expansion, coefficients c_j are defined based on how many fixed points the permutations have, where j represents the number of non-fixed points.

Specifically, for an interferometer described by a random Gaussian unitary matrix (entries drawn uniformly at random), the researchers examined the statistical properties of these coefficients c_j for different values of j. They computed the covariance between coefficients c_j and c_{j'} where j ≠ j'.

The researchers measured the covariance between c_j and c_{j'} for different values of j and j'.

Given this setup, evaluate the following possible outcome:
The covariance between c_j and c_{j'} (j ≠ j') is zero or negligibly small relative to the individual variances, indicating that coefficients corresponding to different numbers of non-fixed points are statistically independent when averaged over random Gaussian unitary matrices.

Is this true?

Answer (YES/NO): YES